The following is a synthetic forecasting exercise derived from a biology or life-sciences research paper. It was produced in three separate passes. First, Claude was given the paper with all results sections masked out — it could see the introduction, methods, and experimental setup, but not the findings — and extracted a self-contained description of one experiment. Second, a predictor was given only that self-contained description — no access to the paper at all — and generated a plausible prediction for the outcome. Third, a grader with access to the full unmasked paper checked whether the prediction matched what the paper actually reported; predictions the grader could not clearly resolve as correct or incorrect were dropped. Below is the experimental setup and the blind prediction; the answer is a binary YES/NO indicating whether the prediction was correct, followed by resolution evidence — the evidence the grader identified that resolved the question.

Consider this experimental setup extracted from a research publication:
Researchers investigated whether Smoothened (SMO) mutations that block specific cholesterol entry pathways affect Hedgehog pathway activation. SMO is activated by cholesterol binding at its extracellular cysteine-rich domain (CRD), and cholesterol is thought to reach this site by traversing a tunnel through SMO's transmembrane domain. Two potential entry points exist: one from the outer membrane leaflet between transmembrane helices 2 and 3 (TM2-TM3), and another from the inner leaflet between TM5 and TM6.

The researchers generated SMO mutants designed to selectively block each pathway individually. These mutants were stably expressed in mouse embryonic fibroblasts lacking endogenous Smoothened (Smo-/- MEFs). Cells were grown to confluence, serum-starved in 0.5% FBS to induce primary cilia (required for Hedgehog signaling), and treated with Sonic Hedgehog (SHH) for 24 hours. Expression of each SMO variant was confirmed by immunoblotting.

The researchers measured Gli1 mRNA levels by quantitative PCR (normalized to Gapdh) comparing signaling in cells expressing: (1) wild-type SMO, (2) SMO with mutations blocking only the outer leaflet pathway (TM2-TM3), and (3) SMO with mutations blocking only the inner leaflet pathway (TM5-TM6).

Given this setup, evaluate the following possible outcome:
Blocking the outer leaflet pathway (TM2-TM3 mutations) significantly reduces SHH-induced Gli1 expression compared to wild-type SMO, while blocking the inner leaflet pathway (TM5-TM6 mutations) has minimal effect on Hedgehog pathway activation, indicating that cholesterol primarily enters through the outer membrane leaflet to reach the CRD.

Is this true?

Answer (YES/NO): NO